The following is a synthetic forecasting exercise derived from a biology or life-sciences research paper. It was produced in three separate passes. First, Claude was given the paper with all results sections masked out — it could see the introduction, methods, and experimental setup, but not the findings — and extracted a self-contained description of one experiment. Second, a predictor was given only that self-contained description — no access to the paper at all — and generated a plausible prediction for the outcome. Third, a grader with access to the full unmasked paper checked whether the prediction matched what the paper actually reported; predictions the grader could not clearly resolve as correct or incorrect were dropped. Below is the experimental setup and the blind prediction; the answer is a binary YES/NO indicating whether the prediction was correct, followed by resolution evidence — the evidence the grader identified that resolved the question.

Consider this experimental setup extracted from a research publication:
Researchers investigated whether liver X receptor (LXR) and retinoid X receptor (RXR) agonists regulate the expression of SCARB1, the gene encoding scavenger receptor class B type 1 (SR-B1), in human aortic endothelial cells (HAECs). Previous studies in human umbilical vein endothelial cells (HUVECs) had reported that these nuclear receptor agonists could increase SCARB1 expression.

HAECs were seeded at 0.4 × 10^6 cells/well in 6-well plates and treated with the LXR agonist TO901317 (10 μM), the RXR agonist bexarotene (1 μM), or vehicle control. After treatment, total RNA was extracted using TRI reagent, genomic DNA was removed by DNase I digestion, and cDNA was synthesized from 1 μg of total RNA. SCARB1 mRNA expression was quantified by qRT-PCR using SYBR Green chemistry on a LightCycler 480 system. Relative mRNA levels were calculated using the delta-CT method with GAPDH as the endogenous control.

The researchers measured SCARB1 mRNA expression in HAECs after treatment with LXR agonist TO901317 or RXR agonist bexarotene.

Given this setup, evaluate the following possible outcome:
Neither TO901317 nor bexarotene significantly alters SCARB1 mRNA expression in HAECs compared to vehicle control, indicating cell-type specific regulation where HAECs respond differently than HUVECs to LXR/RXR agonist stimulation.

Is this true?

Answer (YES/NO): YES